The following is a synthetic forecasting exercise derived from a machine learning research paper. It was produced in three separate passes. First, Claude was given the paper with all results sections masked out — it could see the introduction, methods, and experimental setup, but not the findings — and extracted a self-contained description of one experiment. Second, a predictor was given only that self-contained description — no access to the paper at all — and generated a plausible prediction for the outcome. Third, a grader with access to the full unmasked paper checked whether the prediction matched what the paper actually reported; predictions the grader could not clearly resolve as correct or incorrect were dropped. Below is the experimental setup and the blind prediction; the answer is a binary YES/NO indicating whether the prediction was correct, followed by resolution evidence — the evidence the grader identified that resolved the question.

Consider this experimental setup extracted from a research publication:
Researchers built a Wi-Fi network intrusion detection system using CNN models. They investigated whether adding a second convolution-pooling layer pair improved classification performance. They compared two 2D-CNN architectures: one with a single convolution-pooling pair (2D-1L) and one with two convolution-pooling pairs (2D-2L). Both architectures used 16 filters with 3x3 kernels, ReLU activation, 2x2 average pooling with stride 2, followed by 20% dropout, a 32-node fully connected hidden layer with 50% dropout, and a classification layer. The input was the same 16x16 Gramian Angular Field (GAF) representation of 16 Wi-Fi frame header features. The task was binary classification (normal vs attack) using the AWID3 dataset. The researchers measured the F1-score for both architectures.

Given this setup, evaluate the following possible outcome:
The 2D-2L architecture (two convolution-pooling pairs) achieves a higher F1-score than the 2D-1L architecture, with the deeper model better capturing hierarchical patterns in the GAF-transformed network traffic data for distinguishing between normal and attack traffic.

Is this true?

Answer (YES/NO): YES